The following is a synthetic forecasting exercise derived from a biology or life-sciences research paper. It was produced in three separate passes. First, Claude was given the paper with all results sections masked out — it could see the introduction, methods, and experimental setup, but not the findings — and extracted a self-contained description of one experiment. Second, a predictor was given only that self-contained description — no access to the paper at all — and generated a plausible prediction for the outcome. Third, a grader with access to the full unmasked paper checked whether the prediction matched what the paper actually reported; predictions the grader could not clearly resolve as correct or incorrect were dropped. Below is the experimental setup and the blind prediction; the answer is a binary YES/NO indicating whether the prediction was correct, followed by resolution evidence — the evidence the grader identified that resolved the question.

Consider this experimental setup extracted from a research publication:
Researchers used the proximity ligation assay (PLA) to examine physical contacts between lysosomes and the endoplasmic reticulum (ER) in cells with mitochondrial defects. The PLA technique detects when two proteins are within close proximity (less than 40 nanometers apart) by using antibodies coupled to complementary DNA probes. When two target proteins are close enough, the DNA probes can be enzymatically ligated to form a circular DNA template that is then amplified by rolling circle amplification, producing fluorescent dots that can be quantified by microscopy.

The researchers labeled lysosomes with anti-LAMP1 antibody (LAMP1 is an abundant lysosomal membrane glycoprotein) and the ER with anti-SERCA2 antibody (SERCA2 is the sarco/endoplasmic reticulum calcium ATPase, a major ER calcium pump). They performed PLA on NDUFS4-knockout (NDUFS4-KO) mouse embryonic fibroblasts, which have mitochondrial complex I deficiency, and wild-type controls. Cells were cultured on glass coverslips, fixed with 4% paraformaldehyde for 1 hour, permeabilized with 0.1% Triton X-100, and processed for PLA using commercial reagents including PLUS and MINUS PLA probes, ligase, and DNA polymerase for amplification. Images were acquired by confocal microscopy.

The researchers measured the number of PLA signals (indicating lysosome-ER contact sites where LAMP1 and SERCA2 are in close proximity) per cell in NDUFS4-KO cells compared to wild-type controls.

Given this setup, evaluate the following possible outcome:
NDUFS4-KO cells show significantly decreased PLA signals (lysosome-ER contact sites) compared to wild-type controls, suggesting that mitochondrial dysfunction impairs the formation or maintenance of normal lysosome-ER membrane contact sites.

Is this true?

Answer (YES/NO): NO